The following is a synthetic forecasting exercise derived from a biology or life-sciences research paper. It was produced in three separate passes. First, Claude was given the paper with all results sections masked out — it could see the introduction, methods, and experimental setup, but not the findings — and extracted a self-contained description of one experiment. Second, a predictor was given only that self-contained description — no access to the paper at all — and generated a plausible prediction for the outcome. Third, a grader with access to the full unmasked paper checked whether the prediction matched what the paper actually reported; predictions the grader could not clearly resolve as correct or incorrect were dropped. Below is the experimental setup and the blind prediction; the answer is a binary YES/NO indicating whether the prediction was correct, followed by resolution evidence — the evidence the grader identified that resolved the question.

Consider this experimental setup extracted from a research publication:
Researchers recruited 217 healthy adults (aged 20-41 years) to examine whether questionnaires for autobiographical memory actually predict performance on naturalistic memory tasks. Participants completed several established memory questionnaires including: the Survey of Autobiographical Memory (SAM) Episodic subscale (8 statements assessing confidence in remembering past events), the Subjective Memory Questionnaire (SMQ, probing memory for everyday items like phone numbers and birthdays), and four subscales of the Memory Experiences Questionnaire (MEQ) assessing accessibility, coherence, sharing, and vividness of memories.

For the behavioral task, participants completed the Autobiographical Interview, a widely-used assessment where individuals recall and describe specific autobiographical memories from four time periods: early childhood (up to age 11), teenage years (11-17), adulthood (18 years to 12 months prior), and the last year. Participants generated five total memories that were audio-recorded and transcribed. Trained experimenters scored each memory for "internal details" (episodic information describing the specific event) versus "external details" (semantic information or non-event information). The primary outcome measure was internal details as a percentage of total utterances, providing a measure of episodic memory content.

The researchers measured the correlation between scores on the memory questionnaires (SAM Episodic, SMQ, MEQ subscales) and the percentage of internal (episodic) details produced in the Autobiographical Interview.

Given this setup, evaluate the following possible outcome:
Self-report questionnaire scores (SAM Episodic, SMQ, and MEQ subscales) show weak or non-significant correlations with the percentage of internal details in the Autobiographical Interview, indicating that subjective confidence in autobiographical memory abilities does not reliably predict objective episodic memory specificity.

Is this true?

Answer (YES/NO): YES